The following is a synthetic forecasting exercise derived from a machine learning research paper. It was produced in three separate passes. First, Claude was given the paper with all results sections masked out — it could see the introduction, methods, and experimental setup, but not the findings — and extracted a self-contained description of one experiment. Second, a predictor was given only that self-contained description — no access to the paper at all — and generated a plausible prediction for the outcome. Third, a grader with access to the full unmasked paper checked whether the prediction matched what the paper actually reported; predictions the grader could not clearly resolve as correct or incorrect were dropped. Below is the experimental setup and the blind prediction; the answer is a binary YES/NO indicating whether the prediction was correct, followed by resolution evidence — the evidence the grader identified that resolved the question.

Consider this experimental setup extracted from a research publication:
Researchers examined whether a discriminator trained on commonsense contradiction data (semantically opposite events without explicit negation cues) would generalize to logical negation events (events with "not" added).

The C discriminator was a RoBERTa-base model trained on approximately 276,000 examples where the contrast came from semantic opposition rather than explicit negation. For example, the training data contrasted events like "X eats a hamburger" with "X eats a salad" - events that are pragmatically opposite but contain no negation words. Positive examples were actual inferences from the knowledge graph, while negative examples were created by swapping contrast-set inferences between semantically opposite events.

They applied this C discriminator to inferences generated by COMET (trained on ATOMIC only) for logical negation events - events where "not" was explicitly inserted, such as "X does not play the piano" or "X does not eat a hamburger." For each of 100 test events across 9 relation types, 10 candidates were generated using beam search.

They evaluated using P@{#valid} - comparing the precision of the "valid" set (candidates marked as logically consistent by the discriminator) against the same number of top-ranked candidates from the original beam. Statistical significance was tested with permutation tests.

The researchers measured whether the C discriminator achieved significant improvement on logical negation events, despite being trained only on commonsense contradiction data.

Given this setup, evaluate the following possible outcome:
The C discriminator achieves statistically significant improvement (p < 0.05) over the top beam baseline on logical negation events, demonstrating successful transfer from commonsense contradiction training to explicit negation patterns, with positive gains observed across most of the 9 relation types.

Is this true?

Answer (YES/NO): NO